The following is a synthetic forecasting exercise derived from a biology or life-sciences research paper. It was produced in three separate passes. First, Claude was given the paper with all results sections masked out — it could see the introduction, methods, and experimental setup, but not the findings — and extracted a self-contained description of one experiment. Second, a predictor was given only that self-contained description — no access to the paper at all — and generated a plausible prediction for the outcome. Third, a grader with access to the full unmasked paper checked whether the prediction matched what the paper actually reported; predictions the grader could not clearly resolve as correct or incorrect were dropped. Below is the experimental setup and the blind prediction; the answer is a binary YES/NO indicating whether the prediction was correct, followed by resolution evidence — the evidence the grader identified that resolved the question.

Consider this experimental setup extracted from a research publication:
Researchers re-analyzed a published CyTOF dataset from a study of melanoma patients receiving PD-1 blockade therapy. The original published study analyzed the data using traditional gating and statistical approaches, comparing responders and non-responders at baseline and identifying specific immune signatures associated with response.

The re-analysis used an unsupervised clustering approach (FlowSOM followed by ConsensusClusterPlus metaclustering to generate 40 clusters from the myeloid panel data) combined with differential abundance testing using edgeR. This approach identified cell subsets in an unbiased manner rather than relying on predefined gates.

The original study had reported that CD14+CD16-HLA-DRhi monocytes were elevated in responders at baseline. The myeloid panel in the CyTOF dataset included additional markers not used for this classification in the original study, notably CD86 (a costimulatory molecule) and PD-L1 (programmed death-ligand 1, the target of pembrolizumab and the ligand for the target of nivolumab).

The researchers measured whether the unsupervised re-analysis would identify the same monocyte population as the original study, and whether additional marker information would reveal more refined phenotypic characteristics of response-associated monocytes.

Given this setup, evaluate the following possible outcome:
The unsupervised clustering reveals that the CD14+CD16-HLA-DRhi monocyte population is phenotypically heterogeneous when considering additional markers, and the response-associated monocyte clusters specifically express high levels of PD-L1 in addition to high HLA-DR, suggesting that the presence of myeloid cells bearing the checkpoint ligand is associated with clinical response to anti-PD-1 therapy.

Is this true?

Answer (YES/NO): NO